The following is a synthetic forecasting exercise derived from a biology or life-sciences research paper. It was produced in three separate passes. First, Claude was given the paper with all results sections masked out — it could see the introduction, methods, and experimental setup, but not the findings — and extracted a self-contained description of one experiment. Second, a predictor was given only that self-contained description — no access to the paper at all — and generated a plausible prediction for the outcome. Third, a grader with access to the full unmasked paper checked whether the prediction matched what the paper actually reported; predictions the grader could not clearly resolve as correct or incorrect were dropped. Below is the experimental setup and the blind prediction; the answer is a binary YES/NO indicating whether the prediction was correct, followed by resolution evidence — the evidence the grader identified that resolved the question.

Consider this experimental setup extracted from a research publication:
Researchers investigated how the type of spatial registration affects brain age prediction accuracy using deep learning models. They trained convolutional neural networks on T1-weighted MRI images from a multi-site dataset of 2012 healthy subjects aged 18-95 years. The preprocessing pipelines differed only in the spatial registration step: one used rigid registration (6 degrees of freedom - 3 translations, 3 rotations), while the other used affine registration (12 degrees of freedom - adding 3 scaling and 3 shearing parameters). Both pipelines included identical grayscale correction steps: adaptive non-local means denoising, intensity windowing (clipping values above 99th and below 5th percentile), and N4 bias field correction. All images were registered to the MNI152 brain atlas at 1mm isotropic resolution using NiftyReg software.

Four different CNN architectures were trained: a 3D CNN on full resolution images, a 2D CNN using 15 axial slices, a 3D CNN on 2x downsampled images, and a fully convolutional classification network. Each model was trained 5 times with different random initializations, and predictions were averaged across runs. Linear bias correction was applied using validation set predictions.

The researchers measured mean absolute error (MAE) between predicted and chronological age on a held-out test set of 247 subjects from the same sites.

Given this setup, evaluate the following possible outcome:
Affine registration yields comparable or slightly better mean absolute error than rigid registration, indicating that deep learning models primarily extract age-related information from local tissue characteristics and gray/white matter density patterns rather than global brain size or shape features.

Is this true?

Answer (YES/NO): YES